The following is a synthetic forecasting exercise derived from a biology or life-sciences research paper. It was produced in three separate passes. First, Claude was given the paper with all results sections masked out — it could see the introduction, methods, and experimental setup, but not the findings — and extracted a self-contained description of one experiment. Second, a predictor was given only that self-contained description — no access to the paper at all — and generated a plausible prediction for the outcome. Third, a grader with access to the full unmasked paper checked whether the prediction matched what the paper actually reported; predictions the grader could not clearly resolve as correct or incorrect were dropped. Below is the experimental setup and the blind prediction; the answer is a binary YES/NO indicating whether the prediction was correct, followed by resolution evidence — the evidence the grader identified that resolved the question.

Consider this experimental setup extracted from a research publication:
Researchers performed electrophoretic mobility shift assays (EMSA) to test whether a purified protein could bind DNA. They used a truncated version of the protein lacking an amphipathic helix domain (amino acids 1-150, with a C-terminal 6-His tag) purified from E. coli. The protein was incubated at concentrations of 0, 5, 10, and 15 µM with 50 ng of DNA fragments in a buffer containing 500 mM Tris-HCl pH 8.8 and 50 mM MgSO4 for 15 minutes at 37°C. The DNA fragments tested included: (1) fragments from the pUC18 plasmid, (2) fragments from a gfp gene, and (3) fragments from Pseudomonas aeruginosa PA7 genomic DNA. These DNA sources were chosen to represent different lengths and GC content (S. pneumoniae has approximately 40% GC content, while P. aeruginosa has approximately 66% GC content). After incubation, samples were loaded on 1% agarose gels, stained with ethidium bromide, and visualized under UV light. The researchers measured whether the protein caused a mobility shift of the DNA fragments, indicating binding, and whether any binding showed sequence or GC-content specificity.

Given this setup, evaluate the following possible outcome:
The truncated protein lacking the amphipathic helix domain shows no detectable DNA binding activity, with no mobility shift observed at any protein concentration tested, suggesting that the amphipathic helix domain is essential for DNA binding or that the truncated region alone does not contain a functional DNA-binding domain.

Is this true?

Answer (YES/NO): NO